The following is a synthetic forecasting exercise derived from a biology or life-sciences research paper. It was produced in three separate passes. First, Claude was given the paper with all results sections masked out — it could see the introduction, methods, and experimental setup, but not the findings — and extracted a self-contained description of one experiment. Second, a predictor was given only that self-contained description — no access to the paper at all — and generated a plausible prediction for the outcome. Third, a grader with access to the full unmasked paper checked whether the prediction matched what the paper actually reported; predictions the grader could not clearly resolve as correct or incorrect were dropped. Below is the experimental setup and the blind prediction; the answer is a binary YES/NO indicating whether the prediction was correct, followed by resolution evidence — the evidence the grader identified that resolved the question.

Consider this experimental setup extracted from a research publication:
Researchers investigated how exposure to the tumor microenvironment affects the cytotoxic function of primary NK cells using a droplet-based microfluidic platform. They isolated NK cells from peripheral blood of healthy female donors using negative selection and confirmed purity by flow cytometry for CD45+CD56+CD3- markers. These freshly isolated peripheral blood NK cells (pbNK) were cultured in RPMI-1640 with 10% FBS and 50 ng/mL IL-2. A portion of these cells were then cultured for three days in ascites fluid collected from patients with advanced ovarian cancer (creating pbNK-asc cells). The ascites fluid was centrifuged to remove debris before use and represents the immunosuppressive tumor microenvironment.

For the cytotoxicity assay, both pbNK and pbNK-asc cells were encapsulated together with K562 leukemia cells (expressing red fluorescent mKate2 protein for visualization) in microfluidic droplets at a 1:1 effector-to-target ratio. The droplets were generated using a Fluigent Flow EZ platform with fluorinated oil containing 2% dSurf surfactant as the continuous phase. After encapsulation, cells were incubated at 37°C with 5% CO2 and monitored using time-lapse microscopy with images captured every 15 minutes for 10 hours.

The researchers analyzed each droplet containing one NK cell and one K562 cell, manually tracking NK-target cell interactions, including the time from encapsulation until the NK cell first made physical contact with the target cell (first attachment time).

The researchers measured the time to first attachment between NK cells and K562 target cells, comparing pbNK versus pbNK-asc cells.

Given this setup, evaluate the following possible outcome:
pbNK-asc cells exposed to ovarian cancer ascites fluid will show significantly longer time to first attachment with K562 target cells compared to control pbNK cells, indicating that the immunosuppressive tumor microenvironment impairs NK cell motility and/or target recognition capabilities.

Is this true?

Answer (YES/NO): YES